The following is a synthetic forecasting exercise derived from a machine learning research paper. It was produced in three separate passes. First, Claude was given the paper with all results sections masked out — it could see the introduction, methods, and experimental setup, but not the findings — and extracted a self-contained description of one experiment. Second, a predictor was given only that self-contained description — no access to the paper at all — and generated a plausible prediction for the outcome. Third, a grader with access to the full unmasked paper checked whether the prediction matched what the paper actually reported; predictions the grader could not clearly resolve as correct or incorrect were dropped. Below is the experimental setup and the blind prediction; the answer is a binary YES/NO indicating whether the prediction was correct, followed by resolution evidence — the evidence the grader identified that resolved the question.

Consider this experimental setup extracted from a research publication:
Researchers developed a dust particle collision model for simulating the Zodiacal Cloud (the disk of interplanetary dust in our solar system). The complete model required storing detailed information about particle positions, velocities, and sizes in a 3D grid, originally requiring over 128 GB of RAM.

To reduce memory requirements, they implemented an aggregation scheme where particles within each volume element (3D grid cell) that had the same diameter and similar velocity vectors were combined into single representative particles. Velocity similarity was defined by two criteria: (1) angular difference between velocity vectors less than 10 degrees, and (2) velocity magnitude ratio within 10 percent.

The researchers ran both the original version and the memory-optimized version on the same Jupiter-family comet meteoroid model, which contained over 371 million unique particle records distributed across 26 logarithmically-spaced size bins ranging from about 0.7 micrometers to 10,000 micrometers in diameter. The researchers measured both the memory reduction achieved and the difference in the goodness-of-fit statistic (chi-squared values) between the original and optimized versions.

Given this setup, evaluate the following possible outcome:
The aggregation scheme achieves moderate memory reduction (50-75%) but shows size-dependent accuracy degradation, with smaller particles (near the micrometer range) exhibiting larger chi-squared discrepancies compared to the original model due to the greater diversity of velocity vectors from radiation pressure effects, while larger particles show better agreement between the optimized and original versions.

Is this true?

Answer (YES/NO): NO